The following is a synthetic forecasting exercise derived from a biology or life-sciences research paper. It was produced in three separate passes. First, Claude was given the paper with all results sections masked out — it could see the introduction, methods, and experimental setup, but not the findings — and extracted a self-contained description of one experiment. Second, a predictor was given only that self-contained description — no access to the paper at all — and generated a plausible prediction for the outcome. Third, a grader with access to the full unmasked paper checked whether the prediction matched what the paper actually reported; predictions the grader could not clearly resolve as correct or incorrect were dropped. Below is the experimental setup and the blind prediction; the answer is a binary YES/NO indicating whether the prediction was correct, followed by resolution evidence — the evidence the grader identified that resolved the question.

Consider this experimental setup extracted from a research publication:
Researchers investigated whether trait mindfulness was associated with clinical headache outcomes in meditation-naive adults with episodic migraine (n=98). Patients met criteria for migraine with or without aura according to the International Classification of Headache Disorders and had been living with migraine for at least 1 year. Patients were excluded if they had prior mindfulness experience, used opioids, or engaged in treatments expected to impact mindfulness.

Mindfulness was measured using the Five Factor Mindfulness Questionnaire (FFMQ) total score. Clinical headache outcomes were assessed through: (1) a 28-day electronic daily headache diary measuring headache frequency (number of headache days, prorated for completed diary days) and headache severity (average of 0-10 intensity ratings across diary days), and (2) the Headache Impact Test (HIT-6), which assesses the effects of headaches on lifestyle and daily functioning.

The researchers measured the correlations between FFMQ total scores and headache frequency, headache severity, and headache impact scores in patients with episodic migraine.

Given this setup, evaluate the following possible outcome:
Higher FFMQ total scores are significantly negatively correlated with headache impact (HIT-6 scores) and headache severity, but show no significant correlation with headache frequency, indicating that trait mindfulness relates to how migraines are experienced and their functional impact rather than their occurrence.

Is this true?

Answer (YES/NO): NO